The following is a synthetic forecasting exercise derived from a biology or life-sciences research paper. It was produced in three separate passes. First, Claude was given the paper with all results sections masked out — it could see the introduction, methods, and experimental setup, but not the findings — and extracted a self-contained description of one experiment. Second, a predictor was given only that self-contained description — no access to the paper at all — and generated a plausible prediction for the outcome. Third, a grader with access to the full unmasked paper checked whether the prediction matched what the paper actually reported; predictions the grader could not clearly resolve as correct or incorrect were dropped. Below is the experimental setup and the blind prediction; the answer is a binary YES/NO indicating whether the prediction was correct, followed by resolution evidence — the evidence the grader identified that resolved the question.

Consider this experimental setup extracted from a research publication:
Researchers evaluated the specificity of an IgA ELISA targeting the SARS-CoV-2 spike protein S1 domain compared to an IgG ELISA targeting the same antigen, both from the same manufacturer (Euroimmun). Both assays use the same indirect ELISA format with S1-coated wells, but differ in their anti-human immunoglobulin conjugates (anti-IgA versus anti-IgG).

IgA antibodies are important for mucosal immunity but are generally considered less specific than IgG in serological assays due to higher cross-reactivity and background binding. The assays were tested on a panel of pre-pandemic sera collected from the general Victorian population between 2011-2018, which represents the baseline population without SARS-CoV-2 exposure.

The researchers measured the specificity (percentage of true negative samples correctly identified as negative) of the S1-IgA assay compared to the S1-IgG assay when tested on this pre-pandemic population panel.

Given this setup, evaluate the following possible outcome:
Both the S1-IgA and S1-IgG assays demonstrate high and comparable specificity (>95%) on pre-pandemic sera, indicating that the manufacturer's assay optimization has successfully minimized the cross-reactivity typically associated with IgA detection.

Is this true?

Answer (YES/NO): NO